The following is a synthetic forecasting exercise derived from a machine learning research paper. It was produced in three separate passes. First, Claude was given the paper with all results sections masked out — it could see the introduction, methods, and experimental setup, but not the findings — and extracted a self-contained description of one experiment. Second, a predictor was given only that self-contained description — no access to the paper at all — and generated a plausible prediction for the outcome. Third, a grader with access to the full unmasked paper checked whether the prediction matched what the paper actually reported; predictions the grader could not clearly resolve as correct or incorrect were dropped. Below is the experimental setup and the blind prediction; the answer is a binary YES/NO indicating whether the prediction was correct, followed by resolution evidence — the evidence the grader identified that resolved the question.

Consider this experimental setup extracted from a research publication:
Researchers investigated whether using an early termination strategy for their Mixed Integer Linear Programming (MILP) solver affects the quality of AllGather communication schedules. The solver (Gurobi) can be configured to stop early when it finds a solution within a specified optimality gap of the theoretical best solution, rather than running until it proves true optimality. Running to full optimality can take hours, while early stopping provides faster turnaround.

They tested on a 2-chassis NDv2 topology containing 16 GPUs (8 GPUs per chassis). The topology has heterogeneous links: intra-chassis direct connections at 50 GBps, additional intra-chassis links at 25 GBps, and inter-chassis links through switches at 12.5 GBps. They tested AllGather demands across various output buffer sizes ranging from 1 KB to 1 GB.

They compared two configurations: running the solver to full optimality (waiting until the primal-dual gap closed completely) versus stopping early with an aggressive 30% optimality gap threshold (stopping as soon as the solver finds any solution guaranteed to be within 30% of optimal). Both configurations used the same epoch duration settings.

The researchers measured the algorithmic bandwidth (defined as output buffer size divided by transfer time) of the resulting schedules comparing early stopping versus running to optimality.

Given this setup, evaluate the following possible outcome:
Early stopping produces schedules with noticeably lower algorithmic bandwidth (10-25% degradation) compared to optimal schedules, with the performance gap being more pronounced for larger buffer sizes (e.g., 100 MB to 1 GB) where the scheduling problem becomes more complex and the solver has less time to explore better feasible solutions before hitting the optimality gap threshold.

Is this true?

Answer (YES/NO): NO